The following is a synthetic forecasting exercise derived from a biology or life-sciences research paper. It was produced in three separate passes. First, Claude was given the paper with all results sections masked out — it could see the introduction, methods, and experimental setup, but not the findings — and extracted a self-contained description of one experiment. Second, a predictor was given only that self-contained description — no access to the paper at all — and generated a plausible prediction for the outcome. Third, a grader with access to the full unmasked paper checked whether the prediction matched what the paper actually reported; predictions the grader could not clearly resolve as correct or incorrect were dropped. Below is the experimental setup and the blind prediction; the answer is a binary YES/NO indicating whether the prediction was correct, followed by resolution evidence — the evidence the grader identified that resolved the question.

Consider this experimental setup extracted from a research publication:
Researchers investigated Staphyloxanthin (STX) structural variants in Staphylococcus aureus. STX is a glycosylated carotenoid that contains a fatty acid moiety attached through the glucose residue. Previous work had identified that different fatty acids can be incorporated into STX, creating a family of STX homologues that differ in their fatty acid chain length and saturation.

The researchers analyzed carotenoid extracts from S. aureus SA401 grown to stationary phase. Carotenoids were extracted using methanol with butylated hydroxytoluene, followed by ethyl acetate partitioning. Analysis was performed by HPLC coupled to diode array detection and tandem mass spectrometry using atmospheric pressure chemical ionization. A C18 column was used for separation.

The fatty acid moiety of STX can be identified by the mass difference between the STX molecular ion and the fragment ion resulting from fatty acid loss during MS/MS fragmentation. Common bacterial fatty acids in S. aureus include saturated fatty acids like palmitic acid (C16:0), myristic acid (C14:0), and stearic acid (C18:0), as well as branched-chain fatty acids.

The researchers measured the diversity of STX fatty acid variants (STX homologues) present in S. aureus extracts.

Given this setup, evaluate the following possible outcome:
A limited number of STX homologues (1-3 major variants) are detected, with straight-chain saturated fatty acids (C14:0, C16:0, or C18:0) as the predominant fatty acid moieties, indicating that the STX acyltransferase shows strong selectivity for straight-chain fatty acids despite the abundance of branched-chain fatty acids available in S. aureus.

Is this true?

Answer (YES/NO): NO